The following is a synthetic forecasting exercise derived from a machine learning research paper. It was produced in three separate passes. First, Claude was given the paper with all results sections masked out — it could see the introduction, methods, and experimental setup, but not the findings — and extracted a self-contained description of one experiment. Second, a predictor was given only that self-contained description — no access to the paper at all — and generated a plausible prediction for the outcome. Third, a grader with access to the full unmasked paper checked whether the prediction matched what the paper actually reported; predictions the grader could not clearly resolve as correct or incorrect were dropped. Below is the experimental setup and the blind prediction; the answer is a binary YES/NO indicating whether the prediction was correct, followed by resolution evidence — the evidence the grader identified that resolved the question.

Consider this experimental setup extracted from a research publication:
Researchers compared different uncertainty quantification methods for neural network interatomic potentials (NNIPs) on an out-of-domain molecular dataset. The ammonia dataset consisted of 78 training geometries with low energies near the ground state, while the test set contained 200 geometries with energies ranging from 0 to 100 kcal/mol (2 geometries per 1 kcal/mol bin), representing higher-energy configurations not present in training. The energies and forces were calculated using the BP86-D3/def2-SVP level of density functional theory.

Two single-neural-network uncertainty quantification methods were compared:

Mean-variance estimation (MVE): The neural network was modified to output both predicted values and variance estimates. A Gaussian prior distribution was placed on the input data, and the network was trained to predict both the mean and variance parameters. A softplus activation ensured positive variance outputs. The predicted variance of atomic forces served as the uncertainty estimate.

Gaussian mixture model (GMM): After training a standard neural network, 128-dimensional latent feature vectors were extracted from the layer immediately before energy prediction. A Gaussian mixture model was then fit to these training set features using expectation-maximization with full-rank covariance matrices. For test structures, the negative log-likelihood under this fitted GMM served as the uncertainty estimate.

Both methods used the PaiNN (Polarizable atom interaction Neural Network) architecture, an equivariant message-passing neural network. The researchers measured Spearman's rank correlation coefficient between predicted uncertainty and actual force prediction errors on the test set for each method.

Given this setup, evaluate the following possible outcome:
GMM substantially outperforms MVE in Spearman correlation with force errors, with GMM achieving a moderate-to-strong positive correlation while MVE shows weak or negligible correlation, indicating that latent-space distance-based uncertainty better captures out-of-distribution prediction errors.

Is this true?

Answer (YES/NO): YES